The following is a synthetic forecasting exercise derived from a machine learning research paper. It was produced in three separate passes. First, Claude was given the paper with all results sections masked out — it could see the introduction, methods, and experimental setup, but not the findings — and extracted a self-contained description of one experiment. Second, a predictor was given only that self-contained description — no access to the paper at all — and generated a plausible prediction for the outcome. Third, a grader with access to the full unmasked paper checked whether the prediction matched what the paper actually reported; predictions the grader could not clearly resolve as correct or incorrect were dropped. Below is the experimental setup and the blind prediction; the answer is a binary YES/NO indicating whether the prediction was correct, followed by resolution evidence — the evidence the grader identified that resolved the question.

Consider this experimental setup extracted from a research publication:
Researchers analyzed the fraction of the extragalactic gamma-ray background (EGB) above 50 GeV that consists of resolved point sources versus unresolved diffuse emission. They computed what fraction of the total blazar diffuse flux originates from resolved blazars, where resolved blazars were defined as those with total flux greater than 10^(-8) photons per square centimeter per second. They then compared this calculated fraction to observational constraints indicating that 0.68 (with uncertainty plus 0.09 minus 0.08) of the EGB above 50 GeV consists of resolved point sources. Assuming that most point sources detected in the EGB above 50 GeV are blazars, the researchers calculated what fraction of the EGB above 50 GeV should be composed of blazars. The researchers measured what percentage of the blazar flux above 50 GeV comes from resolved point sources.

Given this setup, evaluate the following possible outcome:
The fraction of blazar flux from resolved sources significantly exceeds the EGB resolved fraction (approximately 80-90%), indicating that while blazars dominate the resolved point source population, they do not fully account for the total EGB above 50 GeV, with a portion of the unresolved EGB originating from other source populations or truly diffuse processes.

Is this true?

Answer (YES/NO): YES